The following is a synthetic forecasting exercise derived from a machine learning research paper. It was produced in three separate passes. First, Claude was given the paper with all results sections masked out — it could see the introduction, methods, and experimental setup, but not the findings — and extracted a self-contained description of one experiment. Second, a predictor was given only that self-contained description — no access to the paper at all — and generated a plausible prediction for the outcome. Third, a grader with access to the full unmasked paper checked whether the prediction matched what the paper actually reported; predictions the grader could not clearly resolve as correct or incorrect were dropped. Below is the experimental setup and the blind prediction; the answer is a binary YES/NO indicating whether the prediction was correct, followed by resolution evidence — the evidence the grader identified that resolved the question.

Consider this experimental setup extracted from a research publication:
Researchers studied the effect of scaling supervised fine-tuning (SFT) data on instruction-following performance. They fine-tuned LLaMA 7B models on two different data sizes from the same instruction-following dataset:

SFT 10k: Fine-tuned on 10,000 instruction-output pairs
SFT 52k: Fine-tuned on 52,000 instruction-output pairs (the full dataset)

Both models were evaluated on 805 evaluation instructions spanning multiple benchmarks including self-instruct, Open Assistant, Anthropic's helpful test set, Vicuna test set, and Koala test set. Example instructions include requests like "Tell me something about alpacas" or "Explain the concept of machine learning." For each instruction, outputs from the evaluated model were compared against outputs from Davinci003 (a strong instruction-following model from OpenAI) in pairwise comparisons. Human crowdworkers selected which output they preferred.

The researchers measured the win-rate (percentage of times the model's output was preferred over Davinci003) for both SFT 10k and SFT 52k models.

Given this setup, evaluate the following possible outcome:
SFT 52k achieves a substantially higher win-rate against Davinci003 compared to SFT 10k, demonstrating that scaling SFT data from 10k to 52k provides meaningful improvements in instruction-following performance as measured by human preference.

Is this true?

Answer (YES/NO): NO